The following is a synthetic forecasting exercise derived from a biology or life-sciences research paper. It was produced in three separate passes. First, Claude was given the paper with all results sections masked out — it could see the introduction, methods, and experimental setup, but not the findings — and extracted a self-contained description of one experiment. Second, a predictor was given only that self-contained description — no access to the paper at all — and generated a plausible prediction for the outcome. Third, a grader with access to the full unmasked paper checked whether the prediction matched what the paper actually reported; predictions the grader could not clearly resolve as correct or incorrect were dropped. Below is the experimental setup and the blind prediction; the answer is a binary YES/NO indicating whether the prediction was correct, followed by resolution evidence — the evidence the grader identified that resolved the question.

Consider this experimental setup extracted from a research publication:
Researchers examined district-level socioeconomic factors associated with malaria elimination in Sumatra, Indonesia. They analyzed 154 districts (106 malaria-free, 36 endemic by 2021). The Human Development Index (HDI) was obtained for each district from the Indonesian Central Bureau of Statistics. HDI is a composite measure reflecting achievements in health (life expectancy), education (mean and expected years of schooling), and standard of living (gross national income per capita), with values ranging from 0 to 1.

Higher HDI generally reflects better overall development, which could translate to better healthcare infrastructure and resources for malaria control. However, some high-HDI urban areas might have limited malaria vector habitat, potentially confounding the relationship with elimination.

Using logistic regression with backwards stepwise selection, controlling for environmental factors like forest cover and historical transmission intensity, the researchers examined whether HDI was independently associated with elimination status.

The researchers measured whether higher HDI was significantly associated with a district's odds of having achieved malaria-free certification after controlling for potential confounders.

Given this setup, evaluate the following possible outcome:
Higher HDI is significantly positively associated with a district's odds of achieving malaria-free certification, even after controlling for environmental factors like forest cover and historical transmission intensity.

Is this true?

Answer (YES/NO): YES